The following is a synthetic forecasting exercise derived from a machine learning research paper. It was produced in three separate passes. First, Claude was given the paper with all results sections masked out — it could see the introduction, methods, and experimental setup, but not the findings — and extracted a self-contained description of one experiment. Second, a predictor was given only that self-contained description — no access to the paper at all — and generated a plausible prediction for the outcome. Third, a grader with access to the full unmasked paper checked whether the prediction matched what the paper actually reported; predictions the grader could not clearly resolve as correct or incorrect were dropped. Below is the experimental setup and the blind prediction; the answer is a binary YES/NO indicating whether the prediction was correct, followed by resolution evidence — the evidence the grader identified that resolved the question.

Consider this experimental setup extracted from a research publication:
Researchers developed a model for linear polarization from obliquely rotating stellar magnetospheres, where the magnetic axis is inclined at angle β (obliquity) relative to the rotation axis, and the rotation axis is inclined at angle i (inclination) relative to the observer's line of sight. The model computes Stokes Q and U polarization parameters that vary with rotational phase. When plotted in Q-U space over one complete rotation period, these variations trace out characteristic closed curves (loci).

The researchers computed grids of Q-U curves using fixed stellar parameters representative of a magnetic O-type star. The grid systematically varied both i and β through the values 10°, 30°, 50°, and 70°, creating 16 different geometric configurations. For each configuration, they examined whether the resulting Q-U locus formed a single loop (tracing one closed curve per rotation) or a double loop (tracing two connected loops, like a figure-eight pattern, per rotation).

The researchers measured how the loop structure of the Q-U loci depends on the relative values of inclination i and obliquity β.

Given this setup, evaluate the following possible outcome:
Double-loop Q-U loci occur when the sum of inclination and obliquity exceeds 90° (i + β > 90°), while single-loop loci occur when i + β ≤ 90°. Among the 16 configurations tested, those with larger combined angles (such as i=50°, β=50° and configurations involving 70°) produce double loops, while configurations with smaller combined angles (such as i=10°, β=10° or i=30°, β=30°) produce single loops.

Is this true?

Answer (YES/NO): NO